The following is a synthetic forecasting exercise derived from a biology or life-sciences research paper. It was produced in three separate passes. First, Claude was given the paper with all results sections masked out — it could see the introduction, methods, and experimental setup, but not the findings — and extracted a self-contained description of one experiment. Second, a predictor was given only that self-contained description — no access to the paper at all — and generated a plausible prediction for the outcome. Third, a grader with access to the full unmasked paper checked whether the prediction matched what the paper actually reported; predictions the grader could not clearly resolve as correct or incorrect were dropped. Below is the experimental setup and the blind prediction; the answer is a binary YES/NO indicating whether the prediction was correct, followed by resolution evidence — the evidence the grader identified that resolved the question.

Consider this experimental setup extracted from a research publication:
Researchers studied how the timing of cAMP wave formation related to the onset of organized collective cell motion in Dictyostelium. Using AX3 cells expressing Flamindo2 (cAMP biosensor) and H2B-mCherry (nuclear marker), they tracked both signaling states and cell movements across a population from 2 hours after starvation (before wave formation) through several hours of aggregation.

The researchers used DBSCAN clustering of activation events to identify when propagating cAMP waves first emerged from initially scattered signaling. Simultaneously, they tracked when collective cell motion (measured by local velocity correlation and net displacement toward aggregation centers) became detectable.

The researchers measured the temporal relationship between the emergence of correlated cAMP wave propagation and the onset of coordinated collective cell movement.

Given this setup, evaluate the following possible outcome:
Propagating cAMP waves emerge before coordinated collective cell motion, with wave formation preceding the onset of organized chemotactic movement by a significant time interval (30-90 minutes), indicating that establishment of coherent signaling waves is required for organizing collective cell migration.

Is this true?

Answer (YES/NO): YES